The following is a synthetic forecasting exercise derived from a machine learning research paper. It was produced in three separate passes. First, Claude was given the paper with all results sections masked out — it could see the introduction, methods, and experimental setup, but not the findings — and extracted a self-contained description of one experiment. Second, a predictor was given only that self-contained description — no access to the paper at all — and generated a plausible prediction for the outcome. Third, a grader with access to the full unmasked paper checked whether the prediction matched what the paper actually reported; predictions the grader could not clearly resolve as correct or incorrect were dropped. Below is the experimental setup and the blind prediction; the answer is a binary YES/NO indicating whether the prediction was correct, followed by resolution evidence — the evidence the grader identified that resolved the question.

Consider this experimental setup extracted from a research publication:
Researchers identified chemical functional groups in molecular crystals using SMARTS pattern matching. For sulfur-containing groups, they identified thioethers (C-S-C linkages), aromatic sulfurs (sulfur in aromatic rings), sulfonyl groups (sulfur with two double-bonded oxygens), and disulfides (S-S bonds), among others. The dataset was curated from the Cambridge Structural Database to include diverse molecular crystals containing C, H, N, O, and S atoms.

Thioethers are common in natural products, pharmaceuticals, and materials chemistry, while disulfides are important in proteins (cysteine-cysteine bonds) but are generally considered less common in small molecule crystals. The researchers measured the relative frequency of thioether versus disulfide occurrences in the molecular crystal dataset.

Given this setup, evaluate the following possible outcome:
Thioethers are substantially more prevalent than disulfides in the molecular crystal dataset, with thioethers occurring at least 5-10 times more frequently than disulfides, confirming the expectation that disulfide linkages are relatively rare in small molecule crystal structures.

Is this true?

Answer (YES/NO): YES